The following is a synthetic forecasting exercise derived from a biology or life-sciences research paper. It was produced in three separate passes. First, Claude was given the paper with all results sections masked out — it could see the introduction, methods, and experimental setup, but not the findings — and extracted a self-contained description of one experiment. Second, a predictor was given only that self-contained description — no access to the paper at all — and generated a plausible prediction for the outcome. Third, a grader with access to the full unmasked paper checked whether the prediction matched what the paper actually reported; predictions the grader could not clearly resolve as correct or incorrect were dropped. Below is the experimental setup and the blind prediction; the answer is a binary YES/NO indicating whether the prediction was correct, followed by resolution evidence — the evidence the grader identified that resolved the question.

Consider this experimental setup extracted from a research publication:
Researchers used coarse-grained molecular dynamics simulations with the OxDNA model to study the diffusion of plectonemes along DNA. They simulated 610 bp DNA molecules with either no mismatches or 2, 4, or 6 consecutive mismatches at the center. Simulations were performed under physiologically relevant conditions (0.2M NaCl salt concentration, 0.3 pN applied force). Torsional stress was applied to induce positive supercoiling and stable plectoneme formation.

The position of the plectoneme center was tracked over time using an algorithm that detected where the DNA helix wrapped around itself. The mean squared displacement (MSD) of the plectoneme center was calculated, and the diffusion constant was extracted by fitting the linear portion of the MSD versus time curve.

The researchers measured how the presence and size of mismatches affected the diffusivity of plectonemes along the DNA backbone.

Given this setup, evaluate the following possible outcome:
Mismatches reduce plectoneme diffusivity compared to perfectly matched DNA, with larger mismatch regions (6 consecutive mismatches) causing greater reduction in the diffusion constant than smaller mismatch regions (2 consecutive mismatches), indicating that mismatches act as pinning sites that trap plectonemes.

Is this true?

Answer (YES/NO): YES